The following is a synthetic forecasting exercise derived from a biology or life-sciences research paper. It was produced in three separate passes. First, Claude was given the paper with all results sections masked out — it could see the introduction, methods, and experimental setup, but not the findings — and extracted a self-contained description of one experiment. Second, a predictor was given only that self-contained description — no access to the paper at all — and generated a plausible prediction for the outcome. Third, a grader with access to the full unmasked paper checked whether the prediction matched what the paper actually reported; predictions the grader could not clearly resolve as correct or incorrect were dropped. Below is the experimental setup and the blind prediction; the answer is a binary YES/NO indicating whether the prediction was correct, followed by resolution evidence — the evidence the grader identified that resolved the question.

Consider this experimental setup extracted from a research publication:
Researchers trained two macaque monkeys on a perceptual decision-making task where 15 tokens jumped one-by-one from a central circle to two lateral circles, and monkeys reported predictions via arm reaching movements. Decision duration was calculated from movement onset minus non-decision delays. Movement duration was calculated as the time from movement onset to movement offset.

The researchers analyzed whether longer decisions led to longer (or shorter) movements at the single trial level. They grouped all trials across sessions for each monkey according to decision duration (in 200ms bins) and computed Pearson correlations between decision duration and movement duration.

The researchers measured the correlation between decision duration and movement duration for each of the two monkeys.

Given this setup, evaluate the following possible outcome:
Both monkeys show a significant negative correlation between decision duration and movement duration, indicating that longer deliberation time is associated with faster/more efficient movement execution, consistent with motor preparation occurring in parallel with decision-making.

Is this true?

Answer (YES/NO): NO